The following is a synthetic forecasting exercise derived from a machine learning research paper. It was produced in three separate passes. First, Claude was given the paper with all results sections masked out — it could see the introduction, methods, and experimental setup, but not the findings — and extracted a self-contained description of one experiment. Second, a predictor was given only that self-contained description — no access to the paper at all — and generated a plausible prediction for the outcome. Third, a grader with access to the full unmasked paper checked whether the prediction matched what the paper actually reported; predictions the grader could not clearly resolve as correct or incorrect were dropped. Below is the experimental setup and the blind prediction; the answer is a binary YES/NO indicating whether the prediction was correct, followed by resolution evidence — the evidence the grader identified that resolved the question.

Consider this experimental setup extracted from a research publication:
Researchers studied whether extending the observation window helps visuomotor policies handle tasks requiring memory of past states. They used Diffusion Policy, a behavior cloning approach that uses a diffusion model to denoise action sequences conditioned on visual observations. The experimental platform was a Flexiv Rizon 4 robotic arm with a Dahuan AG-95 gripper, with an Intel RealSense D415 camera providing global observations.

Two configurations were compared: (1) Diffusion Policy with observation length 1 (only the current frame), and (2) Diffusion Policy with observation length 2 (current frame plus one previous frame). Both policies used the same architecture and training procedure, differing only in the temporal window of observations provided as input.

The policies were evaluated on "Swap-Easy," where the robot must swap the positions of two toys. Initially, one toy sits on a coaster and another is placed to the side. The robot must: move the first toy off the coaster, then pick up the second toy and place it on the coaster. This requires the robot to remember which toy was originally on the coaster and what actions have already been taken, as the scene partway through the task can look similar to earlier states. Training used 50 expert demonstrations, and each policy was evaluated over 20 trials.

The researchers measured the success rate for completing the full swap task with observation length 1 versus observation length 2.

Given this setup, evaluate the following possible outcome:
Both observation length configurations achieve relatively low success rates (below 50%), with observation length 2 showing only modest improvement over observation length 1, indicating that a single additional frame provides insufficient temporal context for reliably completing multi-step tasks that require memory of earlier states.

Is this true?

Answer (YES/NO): NO